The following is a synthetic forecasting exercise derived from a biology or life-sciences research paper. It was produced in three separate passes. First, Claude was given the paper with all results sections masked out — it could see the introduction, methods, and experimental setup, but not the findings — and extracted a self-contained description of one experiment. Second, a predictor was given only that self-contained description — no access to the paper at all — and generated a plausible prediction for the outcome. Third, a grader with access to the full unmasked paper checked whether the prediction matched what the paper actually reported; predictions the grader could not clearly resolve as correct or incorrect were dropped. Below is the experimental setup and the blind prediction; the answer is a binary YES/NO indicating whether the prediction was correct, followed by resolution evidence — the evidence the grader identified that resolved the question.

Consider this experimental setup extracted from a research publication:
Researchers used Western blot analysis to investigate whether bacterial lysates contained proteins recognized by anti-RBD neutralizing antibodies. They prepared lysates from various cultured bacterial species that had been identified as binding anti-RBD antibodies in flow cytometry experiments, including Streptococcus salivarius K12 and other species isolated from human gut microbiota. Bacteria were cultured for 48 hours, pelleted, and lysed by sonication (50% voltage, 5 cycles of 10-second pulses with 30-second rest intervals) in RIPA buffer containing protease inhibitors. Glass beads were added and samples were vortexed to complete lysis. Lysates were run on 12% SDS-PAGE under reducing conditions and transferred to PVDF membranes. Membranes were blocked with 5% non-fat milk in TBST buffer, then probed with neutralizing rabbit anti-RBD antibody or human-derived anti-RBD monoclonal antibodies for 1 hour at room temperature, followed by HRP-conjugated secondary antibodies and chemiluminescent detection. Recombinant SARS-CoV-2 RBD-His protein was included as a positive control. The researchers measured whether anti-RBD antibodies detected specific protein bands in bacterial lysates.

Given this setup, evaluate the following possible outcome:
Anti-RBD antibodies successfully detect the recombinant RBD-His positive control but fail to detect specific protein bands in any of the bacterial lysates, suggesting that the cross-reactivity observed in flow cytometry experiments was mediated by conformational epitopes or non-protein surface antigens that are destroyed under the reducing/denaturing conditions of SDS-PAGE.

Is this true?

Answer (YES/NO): NO